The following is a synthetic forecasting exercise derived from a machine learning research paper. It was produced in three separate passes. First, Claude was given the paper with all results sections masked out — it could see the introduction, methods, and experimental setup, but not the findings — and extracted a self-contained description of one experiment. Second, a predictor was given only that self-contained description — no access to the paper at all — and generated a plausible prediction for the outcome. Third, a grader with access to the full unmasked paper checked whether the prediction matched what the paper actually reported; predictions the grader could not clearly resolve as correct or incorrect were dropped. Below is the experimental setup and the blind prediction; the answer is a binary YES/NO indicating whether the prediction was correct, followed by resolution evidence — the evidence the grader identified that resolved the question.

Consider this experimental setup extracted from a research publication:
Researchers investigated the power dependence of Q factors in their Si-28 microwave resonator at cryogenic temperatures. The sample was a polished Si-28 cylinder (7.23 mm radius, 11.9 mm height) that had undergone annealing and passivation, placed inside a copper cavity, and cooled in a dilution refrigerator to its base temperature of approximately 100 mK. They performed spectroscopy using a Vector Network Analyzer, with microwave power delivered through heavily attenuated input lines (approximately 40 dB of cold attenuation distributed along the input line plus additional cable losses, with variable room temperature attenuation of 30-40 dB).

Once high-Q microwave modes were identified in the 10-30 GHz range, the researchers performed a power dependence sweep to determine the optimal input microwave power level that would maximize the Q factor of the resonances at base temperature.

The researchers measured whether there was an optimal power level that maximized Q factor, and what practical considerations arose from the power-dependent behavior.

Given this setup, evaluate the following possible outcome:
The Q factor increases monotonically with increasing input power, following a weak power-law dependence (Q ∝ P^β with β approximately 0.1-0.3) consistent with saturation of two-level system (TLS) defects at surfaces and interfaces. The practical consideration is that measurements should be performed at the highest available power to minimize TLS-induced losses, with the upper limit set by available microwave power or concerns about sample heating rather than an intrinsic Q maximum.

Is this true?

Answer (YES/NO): NO